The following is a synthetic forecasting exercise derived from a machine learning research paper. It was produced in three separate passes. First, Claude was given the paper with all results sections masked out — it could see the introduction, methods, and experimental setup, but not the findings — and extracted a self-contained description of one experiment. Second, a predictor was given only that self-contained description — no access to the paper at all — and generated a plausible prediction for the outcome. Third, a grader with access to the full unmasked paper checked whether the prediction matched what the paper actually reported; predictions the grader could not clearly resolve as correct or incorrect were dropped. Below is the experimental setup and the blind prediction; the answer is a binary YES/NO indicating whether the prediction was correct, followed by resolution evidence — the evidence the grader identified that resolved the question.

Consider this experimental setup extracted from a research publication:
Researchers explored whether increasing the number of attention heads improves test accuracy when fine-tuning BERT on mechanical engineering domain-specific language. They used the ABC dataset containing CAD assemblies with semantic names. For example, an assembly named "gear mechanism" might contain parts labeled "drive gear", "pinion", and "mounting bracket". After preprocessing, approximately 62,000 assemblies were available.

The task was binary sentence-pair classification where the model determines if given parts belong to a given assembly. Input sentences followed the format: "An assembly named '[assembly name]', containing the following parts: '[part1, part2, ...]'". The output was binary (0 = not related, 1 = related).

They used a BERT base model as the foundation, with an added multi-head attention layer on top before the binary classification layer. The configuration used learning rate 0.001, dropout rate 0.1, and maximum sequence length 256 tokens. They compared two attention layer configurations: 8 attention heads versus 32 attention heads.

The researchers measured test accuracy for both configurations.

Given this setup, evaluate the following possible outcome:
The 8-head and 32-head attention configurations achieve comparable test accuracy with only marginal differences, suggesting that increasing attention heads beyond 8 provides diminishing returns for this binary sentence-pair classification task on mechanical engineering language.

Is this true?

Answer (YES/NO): NO